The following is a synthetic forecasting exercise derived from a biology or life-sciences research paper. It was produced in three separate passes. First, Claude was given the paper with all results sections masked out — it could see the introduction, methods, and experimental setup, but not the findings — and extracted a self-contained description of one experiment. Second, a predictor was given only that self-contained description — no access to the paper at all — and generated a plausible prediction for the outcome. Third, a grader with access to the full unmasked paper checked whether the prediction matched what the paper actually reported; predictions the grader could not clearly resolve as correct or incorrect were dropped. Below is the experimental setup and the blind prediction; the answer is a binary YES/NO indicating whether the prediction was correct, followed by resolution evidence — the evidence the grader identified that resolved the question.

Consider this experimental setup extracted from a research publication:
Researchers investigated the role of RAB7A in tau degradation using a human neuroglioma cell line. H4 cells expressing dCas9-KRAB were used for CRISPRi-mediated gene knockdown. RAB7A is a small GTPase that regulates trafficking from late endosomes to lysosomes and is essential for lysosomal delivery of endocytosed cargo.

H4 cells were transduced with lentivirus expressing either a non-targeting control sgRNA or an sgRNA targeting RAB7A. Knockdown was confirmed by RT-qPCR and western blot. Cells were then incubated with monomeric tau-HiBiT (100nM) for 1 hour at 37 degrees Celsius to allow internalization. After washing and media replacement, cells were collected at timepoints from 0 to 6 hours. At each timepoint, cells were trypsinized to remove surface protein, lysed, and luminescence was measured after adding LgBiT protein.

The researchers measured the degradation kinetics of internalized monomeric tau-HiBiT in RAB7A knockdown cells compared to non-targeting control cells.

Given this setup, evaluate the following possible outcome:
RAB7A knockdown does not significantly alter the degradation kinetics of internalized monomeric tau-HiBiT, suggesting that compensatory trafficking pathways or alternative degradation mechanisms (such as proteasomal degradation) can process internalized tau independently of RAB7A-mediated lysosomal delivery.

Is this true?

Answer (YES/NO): NO